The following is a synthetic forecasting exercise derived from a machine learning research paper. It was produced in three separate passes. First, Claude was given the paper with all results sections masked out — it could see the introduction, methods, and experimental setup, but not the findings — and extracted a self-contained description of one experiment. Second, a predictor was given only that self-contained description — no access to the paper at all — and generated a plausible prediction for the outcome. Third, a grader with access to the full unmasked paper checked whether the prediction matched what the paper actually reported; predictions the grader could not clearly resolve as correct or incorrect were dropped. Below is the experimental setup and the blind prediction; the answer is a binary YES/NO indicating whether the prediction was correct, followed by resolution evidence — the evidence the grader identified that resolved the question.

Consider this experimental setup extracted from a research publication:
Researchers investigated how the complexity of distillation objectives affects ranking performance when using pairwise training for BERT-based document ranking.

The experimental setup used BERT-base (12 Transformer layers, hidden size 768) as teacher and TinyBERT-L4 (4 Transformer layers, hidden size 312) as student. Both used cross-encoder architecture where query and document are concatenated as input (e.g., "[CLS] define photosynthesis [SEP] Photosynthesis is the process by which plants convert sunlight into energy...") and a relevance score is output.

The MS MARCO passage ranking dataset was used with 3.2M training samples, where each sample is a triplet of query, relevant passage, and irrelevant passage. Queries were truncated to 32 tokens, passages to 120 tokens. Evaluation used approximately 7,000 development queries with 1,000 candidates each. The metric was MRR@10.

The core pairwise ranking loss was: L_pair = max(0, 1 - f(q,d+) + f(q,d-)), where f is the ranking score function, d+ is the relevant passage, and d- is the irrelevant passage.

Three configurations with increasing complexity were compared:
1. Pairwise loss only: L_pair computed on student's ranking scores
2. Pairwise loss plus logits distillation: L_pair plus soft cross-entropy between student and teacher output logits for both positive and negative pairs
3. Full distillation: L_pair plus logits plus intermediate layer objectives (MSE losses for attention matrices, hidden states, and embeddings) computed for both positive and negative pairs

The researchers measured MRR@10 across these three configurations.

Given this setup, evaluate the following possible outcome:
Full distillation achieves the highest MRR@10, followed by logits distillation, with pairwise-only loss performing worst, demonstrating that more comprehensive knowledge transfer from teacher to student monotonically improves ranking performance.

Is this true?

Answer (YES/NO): NO